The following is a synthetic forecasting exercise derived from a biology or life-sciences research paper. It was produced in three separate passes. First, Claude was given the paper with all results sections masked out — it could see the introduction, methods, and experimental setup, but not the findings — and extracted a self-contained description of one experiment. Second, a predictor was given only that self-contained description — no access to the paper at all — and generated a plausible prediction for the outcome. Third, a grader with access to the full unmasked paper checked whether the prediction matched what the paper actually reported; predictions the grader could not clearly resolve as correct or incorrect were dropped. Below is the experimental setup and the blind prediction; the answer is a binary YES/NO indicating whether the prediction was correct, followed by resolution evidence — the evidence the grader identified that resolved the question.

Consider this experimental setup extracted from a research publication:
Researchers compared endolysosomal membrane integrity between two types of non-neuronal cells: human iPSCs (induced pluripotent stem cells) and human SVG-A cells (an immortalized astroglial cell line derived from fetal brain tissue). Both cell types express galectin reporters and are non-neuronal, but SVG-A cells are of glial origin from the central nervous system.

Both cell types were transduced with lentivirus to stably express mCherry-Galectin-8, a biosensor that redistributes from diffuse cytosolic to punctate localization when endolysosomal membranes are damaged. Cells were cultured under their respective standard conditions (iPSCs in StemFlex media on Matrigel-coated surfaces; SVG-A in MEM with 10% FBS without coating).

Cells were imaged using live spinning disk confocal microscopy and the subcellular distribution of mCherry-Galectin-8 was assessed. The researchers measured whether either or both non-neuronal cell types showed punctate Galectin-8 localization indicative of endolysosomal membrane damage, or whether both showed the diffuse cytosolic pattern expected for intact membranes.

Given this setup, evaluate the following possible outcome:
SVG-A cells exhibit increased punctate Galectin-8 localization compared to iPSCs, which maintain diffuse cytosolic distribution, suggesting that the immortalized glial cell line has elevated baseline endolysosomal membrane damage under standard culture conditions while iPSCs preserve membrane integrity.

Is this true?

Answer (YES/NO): NO